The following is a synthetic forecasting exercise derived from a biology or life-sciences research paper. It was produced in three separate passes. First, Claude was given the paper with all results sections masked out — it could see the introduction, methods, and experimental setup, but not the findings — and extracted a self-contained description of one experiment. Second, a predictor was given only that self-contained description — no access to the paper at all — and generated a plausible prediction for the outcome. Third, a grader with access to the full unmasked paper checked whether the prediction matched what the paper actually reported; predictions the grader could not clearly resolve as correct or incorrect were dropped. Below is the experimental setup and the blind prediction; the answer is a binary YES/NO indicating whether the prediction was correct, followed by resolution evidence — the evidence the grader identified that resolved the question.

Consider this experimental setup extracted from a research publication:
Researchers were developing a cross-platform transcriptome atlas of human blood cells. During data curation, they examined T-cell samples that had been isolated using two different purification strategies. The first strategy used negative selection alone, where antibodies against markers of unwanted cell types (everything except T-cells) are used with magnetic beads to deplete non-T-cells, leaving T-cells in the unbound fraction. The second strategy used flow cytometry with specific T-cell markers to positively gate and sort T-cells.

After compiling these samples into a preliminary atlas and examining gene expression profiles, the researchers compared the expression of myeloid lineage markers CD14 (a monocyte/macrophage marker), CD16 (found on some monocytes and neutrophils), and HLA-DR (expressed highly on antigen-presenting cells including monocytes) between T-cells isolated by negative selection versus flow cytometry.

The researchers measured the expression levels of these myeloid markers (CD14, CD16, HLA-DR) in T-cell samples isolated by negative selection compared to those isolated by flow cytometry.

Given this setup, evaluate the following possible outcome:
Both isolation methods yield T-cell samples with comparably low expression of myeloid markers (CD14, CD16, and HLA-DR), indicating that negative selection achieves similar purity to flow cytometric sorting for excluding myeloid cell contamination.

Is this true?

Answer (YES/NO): NO